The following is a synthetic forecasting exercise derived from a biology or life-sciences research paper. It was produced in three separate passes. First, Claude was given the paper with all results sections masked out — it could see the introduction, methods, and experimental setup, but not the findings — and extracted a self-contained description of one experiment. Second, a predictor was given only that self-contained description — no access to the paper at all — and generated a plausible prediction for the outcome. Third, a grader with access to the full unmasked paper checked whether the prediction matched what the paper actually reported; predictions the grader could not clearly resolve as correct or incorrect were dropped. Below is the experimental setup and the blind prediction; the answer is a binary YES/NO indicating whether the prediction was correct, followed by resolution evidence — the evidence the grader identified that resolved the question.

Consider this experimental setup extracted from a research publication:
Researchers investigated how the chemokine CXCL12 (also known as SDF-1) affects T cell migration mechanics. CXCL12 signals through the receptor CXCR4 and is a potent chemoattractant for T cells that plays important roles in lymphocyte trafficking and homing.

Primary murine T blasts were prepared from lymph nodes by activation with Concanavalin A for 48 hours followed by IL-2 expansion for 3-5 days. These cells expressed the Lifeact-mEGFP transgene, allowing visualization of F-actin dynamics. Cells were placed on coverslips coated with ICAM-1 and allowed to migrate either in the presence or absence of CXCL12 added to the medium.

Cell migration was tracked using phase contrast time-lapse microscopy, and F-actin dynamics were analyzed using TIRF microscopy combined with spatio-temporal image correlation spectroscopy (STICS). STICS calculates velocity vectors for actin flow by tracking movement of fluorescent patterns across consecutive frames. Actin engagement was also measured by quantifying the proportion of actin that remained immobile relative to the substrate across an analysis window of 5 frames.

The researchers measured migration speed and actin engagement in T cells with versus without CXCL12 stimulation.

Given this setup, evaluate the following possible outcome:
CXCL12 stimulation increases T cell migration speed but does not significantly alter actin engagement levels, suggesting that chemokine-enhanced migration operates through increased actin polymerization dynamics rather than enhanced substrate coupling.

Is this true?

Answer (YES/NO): NO